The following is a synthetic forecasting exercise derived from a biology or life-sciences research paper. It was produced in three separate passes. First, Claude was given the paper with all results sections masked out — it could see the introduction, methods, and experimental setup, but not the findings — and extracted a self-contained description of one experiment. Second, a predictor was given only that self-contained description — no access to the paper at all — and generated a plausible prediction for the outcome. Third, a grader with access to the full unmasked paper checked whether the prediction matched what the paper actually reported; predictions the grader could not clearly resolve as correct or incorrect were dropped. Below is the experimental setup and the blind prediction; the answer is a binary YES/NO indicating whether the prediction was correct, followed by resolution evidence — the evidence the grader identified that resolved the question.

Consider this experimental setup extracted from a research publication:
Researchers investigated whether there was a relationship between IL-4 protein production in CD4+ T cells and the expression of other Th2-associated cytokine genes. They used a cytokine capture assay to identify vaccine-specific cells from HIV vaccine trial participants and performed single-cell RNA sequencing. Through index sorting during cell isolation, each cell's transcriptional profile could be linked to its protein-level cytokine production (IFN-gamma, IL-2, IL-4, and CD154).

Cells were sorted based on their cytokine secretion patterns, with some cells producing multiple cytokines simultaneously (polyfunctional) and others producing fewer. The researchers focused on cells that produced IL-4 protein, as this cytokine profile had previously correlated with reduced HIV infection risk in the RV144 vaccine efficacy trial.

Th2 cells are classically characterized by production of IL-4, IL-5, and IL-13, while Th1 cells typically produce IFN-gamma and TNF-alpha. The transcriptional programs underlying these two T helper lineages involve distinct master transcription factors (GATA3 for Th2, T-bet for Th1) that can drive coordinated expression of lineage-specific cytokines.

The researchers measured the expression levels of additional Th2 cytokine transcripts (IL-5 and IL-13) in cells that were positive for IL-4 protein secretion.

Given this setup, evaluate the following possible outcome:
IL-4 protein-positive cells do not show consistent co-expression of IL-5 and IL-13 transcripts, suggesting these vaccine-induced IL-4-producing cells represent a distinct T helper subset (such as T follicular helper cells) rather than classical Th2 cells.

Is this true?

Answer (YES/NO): NO